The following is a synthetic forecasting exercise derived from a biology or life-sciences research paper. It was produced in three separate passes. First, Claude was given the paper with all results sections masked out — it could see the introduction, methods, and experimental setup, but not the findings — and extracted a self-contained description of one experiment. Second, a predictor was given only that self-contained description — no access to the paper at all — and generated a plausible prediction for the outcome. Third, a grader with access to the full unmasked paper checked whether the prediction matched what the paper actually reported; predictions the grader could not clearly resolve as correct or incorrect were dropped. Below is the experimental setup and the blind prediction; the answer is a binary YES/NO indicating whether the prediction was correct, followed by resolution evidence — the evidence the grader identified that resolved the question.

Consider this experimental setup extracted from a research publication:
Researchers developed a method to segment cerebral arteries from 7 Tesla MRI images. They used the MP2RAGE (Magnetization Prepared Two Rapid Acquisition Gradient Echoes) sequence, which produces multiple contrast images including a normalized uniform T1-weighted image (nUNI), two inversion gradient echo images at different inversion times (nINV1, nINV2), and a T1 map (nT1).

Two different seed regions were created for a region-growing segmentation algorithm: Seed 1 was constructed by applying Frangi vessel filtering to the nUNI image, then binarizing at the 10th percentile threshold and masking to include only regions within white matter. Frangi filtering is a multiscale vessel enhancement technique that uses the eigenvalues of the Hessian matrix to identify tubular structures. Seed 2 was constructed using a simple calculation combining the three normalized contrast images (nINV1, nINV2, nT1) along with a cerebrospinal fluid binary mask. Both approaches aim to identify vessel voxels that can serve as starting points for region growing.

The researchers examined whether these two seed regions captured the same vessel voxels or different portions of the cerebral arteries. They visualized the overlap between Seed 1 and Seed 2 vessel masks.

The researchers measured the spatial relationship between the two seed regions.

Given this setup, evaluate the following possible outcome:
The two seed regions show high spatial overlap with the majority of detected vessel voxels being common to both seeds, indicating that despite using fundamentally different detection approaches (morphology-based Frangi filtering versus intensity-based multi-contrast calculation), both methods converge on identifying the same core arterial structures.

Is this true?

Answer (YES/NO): NO